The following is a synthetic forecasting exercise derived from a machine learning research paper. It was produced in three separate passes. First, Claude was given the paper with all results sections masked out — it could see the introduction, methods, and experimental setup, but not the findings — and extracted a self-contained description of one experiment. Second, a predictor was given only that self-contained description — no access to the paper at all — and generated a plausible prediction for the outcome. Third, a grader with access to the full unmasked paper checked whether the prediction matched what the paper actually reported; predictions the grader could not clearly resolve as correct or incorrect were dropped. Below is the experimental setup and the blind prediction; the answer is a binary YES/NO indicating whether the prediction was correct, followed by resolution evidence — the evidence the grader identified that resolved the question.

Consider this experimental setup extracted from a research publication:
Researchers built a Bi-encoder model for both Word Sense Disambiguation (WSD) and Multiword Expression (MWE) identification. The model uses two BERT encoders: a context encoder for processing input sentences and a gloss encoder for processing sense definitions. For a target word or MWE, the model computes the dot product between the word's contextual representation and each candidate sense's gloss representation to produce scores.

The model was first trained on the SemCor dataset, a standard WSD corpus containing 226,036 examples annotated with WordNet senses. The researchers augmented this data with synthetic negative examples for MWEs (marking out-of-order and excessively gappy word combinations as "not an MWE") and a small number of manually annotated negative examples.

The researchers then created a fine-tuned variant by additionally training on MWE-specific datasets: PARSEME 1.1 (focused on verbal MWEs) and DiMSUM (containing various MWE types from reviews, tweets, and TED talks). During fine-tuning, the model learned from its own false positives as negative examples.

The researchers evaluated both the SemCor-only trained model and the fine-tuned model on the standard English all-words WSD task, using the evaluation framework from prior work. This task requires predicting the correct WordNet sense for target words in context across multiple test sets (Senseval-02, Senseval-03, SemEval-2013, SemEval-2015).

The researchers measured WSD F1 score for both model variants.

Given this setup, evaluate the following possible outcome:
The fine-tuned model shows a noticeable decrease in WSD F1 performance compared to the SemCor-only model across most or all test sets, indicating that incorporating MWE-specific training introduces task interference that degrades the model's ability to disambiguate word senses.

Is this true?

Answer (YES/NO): YES